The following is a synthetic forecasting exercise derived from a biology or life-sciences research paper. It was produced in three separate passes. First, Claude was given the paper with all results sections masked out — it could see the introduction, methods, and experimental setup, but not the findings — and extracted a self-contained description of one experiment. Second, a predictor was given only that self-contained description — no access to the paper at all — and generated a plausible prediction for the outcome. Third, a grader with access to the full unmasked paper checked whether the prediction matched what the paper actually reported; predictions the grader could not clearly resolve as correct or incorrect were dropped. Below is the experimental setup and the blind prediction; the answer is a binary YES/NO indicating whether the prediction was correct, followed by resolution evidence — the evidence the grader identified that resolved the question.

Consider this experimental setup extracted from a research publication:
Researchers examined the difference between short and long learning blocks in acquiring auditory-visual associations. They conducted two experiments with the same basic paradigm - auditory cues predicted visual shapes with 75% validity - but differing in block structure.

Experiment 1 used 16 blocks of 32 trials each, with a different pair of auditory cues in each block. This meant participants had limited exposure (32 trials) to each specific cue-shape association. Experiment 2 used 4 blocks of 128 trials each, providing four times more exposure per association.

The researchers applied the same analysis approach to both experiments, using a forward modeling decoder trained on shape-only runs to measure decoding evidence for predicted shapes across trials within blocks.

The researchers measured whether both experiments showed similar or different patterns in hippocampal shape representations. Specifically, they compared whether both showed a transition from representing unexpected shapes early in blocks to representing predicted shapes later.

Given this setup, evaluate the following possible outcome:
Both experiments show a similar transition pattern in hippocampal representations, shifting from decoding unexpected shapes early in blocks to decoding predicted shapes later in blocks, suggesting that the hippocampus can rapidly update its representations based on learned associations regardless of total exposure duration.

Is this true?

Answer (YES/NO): NO